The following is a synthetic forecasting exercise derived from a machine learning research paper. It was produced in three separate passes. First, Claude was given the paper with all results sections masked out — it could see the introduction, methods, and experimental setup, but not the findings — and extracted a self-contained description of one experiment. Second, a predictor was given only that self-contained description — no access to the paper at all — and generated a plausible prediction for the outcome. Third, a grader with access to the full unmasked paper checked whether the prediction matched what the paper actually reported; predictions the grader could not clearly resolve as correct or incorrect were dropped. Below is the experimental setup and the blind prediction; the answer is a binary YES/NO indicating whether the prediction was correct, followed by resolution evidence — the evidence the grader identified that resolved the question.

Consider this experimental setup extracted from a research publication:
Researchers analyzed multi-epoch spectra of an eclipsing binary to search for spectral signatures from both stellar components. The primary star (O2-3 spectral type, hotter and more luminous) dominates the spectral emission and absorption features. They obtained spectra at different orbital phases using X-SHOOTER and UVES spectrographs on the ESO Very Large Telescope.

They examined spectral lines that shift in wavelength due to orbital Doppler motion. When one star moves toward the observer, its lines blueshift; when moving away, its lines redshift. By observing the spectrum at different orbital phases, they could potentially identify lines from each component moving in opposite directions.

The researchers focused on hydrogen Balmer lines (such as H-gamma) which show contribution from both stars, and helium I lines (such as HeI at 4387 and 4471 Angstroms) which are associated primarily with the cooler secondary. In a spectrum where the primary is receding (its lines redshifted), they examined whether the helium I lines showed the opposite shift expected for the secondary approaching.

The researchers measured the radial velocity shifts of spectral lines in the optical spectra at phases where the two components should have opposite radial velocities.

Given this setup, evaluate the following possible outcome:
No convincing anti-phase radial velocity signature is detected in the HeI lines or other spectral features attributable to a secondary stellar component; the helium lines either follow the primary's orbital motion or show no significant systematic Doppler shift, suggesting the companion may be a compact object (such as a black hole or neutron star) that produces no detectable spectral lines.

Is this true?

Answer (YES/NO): NO